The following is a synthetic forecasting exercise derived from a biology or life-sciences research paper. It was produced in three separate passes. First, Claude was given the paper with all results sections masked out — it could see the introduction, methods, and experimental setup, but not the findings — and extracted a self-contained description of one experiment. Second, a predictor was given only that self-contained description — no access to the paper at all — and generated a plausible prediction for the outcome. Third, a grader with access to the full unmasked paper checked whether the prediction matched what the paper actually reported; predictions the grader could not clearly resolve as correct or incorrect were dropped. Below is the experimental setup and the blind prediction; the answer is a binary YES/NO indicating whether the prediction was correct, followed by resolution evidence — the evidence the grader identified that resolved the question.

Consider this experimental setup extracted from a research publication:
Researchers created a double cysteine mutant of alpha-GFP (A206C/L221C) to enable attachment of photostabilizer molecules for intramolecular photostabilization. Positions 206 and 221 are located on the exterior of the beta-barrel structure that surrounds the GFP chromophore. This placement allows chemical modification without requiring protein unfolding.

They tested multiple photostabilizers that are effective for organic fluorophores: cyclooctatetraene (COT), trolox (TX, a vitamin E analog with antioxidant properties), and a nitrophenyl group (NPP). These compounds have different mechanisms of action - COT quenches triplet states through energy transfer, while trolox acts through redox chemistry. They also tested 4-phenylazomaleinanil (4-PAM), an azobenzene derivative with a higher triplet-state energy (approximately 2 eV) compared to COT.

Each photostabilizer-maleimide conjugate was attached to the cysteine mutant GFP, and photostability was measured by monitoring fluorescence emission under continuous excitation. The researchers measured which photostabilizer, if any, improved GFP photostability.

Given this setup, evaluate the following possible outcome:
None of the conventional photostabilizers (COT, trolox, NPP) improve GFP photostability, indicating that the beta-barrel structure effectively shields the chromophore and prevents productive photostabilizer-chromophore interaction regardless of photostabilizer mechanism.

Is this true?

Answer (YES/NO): NO